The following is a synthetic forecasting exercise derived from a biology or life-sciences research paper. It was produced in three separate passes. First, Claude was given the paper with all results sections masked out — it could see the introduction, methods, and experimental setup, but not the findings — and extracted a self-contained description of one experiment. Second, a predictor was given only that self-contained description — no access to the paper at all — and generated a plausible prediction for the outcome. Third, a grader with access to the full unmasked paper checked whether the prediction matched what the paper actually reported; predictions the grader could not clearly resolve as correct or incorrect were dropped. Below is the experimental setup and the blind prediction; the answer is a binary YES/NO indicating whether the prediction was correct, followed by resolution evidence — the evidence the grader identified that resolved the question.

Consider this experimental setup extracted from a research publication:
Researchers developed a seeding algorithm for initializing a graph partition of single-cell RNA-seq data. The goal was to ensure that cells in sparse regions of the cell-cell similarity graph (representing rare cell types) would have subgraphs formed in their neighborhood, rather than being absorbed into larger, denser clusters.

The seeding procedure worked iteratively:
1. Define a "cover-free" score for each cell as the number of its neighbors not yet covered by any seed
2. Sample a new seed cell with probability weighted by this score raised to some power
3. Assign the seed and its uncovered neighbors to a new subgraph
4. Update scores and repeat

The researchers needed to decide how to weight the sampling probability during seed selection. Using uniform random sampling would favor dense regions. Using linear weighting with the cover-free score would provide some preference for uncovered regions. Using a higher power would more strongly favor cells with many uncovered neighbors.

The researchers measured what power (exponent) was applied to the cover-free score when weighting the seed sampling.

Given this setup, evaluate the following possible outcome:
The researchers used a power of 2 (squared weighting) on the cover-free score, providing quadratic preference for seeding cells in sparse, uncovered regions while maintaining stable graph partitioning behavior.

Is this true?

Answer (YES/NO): NO